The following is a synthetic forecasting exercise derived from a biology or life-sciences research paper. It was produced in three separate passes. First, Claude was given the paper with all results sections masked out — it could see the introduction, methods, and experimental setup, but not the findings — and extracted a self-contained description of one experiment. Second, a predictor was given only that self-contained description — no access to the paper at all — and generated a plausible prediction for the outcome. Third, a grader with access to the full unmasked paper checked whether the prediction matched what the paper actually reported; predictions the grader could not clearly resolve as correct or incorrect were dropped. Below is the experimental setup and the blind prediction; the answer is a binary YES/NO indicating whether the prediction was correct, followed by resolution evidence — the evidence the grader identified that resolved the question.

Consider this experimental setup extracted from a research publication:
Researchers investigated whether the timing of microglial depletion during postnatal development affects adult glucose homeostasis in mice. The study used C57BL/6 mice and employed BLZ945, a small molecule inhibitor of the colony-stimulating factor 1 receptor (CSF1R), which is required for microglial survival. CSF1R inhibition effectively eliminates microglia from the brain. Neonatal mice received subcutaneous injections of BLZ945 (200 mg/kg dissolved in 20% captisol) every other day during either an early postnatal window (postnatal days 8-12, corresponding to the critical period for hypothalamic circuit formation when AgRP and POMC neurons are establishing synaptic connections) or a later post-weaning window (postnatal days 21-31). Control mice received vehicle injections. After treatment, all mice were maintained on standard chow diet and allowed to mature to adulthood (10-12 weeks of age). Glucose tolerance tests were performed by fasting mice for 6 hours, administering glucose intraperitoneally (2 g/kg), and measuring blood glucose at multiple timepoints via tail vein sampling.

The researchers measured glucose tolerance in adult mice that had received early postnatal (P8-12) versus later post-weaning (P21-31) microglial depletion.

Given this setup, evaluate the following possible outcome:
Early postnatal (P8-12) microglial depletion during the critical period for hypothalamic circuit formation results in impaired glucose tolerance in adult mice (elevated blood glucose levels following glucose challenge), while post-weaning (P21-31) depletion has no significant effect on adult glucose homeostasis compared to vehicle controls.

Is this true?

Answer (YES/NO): NO